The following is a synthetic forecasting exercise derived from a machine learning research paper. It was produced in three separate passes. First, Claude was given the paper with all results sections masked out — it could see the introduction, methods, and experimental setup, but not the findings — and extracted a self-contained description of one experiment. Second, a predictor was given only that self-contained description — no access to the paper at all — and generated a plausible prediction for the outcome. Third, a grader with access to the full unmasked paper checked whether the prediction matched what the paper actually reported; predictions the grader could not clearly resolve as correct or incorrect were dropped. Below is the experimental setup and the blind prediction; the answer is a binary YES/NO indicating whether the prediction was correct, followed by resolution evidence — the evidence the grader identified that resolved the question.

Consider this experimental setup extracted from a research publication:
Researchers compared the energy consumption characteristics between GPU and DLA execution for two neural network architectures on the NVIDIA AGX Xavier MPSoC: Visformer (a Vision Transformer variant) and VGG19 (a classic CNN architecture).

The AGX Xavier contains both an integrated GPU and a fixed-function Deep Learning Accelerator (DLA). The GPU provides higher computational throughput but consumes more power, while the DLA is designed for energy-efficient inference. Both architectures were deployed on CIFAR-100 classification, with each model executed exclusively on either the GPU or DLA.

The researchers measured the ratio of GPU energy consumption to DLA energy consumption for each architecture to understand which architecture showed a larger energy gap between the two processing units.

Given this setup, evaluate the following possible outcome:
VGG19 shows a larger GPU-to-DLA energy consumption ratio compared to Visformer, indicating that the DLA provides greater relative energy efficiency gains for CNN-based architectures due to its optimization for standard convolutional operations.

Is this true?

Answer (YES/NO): YES